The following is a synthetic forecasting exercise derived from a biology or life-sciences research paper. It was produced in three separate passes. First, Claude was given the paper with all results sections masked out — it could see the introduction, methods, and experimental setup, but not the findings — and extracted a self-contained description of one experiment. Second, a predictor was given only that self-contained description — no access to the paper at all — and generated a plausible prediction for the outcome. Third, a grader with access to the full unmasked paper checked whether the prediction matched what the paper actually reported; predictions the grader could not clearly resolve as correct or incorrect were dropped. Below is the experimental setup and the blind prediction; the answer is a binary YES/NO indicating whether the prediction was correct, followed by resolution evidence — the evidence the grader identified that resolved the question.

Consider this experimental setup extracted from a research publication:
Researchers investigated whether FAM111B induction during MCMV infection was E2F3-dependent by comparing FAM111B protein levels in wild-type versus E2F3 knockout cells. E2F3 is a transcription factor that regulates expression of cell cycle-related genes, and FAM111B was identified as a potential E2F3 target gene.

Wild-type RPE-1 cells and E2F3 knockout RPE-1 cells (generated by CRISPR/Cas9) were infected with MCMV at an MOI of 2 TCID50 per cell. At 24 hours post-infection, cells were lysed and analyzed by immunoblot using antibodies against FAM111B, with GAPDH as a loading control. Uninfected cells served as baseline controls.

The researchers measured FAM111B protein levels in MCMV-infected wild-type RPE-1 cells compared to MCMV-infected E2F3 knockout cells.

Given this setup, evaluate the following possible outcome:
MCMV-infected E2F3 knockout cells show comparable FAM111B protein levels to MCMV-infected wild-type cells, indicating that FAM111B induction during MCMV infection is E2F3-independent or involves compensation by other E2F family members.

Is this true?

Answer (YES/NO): NO